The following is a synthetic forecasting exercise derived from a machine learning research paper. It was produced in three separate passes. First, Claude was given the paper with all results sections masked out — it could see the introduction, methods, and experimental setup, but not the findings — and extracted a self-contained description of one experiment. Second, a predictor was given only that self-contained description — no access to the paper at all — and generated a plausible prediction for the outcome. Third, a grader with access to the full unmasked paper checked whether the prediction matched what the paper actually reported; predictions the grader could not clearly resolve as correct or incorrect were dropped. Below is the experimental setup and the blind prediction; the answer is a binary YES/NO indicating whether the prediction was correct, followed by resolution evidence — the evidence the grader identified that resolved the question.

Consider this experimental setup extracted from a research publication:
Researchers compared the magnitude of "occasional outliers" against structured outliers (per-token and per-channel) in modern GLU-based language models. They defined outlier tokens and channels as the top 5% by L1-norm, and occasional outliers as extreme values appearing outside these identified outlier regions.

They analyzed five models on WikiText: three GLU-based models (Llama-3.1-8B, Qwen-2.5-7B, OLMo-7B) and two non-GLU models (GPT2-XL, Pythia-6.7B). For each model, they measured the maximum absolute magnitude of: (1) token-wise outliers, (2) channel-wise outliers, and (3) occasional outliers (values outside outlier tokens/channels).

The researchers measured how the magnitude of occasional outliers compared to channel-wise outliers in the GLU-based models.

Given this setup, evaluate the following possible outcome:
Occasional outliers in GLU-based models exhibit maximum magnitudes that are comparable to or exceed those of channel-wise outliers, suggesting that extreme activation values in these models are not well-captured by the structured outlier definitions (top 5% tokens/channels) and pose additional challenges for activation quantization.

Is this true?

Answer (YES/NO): YES